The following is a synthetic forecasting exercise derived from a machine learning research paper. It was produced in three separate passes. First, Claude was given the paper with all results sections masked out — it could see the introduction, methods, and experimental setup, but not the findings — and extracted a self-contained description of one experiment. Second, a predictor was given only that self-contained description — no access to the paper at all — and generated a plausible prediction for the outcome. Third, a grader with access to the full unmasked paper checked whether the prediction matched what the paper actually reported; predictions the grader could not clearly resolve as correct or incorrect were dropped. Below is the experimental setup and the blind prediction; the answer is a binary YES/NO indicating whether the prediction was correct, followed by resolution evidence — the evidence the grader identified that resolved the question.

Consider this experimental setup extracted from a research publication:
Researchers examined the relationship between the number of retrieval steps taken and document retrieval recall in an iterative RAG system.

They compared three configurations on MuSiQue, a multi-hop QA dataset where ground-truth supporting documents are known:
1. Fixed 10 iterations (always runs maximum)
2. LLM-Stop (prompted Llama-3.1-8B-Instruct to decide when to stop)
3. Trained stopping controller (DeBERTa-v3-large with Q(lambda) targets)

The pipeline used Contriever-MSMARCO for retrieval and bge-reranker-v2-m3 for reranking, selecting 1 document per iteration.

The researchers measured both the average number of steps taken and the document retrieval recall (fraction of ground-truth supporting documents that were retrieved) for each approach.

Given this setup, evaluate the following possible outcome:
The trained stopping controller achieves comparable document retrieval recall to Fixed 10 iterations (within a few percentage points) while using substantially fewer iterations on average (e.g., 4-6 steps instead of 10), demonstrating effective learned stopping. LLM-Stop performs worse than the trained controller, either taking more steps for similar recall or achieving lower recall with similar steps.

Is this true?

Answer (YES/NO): NO